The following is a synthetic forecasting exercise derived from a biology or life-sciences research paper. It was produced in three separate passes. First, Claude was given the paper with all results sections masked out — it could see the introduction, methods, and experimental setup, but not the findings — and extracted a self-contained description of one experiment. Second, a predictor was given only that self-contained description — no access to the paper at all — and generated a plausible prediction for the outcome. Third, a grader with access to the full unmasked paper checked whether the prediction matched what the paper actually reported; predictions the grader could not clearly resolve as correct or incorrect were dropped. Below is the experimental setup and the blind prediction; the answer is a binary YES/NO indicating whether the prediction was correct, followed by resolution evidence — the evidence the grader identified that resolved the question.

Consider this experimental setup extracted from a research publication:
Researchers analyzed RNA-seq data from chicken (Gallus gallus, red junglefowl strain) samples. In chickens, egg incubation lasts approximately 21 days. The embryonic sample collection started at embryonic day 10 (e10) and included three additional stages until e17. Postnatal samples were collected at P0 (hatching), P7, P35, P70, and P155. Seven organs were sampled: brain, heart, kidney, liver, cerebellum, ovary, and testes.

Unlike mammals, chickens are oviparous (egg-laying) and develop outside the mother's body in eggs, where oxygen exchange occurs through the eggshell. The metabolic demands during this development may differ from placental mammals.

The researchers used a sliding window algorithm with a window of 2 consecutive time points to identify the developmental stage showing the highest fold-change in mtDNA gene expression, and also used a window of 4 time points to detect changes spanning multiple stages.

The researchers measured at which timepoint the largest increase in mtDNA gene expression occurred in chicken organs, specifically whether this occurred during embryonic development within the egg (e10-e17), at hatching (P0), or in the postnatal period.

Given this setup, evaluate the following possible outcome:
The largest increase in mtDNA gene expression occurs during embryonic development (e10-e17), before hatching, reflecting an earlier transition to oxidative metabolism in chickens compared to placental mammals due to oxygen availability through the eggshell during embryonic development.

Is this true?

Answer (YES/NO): NO